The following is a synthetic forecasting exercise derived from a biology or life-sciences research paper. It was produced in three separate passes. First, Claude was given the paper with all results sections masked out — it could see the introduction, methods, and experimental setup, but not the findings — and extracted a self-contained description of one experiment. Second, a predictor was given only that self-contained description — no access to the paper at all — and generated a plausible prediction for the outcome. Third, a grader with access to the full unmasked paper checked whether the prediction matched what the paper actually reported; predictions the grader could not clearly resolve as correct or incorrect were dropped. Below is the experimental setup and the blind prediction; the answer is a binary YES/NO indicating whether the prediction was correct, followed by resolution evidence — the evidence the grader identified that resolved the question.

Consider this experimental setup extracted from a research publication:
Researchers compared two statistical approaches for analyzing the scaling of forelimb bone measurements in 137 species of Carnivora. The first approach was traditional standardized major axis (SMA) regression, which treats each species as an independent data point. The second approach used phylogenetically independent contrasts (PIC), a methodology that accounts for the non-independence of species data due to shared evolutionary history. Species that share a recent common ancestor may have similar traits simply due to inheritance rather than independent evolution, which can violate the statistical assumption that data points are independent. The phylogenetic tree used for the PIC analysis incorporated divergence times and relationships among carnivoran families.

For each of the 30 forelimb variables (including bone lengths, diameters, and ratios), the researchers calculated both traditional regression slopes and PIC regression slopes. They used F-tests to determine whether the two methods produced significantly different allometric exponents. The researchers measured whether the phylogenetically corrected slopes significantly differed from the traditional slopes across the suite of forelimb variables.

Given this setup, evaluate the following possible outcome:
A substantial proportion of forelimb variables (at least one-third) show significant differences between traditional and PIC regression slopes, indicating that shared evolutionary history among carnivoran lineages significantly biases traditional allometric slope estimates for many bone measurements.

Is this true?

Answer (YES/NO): NO